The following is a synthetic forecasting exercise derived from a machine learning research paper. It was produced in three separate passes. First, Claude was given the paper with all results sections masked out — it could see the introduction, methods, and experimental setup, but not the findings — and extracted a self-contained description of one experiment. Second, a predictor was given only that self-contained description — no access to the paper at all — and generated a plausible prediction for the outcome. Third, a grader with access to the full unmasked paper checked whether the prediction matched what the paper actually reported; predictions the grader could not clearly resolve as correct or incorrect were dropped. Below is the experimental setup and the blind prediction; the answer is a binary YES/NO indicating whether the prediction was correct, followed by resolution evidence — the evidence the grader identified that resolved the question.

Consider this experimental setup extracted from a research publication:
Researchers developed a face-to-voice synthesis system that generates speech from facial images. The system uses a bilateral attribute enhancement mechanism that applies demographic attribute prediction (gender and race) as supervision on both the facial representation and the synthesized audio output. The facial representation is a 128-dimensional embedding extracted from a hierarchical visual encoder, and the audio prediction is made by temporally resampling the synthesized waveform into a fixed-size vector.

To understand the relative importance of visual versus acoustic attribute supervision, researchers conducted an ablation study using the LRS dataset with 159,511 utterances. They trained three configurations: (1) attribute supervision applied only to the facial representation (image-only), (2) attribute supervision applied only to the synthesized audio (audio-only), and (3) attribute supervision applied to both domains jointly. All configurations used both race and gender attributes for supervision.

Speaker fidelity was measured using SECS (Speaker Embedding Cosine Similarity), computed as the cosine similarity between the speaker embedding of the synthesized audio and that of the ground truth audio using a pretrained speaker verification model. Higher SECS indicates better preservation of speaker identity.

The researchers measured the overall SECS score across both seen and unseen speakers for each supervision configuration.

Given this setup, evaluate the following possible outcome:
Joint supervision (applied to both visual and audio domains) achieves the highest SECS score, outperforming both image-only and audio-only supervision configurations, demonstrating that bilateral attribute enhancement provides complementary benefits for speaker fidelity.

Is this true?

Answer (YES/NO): YES